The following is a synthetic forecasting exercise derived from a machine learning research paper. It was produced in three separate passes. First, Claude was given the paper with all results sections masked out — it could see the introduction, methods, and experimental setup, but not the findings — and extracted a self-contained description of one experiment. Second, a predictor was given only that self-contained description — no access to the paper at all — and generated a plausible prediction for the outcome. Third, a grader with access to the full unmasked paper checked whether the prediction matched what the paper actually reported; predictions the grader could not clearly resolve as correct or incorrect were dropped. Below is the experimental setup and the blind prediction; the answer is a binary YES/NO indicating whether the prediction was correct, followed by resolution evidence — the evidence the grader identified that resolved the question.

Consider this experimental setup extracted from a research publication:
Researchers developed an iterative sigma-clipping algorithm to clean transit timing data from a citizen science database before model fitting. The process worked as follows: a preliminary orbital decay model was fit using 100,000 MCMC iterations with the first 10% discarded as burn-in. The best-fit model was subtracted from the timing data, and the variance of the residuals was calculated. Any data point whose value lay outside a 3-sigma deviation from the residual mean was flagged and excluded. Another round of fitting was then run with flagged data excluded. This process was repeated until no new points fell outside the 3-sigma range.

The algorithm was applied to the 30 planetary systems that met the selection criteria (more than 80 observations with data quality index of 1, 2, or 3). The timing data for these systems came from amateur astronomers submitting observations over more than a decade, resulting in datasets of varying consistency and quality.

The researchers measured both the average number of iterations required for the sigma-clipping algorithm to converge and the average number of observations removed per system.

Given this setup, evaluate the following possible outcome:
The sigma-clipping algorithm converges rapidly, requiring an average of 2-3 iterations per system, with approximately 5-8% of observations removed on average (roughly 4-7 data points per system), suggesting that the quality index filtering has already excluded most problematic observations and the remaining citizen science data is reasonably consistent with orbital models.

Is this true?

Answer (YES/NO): NO